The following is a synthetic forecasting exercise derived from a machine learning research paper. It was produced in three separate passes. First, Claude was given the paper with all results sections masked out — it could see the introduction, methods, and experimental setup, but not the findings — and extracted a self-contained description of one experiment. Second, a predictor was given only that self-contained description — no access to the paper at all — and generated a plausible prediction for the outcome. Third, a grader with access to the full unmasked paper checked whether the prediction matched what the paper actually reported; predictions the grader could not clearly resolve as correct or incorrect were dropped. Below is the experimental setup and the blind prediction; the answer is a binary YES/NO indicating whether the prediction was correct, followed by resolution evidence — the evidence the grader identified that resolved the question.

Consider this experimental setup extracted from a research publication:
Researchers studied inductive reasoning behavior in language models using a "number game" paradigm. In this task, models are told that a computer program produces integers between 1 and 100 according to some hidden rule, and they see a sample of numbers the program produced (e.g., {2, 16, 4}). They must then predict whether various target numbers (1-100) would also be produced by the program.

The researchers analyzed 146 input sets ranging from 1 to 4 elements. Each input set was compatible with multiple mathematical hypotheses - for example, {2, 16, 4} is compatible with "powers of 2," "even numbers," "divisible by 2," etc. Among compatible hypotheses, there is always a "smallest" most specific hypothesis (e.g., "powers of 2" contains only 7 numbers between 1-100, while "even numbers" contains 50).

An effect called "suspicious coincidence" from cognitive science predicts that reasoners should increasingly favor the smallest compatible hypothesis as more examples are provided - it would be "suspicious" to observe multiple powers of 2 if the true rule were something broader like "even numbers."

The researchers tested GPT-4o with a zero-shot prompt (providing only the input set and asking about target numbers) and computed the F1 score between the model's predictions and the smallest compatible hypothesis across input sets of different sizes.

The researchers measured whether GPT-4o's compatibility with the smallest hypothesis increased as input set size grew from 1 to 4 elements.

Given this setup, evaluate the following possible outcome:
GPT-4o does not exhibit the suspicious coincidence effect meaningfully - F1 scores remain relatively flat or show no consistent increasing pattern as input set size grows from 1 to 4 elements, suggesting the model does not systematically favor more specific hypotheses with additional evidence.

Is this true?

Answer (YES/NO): YES